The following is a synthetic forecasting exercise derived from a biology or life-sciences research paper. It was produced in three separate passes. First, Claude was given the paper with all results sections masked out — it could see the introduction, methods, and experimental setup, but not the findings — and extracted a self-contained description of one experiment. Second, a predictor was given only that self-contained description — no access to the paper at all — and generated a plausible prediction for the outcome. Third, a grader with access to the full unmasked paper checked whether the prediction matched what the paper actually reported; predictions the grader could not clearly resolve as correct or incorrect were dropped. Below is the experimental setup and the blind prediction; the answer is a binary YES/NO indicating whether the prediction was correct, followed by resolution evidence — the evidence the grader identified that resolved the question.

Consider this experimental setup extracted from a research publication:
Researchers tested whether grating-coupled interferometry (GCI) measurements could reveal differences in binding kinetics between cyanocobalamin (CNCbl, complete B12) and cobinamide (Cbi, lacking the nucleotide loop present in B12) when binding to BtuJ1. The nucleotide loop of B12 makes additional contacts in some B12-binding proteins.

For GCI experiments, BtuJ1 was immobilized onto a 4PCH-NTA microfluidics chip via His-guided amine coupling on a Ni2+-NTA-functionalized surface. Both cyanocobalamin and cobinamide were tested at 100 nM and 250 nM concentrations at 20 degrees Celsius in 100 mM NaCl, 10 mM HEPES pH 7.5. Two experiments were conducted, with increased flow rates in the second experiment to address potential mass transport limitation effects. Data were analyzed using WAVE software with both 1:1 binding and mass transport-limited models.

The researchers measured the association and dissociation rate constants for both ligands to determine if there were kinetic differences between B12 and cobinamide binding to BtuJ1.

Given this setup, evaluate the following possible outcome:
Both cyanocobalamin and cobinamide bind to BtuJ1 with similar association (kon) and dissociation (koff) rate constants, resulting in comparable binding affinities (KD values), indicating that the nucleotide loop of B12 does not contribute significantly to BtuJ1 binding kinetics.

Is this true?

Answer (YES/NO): NO